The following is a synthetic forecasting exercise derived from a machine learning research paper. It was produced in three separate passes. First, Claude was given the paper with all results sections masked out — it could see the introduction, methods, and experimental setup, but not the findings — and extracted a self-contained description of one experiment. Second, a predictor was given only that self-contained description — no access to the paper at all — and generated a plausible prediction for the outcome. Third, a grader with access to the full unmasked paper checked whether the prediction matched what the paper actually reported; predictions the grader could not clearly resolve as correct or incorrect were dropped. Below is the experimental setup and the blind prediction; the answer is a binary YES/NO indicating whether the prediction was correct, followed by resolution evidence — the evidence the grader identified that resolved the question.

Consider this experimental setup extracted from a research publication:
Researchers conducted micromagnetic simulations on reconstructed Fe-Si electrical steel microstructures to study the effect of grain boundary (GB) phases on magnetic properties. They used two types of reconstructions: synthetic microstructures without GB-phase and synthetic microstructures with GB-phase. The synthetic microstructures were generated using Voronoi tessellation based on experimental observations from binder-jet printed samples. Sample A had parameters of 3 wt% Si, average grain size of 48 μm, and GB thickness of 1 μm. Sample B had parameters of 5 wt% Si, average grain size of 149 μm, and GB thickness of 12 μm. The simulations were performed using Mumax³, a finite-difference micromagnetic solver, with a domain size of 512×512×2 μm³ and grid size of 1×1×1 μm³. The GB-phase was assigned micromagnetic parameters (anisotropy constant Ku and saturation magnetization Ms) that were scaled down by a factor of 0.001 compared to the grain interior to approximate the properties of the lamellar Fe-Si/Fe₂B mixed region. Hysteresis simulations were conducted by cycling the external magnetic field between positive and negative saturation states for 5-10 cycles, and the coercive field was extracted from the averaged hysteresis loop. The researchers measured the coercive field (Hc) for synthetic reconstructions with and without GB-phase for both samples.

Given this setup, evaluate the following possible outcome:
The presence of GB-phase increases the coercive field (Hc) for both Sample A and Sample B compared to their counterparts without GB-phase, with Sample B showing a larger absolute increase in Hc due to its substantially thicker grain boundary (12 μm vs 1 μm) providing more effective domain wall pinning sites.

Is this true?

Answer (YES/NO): NO